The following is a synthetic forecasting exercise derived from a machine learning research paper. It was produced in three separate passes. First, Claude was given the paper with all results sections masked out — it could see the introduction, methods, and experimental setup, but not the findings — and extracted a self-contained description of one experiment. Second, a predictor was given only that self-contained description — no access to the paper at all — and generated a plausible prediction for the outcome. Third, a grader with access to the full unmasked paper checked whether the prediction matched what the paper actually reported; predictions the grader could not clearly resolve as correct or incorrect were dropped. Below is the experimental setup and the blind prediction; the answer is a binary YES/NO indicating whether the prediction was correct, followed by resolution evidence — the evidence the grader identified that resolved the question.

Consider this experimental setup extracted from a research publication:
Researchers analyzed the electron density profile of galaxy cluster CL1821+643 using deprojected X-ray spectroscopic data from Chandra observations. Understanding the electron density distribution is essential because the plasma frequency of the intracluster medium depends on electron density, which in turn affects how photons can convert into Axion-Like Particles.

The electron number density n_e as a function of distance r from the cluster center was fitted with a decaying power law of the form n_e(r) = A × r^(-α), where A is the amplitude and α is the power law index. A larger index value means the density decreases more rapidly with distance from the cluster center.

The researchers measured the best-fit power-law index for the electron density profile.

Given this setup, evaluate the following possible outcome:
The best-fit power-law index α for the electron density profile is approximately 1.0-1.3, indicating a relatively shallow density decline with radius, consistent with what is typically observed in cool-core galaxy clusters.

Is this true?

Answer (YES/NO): YES